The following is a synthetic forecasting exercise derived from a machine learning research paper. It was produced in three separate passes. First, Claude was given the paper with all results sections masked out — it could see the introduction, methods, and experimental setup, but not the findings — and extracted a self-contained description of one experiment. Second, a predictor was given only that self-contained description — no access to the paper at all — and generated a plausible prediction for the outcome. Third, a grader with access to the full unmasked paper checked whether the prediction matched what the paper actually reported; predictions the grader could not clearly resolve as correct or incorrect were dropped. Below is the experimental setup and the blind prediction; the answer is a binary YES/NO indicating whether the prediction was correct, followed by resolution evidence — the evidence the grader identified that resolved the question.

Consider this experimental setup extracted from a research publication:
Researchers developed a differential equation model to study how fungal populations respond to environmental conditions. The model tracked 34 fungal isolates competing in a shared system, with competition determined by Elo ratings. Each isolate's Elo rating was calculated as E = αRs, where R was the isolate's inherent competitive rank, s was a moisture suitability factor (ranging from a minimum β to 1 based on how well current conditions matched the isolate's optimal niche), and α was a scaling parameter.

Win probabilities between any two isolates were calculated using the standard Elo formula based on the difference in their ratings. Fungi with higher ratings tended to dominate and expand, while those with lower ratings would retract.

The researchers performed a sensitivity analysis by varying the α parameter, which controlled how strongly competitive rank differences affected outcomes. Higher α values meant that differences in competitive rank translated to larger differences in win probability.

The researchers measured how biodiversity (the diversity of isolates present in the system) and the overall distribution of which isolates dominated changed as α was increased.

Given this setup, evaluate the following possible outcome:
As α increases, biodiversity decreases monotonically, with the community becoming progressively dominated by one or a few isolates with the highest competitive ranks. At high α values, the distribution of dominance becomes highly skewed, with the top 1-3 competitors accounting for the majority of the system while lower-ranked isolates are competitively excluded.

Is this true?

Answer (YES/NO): NO